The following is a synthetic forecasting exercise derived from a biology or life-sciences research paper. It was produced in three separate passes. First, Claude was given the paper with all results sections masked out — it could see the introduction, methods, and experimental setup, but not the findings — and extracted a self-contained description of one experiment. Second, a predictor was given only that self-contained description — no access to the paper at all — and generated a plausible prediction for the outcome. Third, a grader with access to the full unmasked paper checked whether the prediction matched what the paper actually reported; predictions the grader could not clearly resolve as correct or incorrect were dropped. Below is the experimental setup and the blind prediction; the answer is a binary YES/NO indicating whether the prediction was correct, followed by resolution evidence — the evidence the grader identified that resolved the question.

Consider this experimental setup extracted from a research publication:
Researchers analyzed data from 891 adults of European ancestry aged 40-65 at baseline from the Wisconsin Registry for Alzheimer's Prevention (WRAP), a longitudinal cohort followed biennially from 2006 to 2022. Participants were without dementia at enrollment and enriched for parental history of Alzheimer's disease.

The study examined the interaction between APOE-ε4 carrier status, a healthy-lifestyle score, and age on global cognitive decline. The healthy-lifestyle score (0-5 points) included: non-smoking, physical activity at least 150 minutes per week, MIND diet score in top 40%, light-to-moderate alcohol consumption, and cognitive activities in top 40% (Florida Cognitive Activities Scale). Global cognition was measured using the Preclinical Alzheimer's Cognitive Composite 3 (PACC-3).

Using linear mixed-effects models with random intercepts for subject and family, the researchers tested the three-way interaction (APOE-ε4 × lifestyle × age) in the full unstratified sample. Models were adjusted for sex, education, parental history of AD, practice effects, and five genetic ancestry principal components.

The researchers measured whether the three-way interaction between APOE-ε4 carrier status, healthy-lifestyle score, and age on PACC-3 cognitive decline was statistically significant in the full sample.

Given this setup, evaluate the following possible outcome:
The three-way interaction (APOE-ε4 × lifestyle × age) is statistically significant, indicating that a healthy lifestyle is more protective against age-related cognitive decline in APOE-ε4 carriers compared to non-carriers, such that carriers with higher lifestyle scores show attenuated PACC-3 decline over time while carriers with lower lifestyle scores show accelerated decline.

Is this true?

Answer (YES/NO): NO